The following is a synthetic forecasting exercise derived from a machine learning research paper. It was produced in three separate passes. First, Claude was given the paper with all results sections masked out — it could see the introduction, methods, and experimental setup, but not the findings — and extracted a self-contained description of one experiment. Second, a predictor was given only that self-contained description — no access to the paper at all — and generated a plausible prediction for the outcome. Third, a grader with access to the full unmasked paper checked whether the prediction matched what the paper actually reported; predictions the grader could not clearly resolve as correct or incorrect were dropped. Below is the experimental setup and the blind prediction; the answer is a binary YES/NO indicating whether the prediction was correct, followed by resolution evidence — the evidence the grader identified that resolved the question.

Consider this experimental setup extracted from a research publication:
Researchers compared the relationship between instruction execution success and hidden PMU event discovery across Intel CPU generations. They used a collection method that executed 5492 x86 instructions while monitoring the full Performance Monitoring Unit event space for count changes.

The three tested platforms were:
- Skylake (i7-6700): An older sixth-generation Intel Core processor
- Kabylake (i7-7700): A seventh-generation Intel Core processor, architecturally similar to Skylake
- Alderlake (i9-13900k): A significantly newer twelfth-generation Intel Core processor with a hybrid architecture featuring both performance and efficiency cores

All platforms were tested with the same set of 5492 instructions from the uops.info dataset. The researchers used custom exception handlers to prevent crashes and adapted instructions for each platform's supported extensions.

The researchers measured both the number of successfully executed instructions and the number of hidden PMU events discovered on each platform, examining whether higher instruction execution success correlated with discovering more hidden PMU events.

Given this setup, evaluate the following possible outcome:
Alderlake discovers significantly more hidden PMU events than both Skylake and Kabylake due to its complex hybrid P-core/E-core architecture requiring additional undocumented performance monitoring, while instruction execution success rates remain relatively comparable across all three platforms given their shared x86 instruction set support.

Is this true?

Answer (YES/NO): NO